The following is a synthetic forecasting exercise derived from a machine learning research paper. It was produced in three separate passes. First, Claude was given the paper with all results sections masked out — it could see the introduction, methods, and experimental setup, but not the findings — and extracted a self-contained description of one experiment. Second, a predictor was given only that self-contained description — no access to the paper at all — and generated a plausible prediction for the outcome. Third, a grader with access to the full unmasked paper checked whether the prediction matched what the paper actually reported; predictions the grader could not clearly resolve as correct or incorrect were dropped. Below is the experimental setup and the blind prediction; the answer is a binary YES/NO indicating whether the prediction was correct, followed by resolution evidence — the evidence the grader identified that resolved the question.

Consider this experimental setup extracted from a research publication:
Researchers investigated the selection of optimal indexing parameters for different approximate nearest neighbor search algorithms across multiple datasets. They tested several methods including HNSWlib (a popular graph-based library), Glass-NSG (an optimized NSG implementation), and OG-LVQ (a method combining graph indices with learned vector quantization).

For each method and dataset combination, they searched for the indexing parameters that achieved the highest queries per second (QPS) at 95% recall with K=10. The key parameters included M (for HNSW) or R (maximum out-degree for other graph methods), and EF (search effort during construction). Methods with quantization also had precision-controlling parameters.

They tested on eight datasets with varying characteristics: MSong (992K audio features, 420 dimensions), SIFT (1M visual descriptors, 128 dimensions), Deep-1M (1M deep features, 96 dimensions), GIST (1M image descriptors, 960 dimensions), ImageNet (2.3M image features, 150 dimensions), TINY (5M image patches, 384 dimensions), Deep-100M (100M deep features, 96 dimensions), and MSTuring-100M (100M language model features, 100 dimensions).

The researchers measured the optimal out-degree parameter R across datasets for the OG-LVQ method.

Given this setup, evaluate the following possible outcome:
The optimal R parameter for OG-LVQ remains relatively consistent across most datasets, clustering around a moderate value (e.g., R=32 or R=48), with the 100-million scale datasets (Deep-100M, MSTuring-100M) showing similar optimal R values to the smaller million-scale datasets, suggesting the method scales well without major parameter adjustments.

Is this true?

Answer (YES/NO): NO